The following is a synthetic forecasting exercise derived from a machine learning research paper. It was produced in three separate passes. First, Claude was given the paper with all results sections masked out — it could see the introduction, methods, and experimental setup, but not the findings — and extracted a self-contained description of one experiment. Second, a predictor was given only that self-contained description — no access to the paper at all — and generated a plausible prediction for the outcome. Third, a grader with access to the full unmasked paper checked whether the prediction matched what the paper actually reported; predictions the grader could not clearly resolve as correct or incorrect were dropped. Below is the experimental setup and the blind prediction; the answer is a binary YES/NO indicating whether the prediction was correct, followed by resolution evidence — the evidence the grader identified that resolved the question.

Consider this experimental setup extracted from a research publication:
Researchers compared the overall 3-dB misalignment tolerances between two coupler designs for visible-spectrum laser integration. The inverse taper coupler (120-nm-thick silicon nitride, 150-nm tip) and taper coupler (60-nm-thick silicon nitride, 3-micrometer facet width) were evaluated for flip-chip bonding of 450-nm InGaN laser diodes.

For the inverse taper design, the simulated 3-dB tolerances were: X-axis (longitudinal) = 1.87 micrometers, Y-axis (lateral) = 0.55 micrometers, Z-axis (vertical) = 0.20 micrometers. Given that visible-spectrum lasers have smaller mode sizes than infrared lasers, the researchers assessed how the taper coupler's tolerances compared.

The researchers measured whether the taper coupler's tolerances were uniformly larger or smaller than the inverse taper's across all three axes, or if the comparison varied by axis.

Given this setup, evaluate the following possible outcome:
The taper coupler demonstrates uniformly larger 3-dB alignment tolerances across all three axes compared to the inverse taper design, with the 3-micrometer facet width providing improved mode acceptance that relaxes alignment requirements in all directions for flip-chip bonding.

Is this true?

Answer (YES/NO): NO